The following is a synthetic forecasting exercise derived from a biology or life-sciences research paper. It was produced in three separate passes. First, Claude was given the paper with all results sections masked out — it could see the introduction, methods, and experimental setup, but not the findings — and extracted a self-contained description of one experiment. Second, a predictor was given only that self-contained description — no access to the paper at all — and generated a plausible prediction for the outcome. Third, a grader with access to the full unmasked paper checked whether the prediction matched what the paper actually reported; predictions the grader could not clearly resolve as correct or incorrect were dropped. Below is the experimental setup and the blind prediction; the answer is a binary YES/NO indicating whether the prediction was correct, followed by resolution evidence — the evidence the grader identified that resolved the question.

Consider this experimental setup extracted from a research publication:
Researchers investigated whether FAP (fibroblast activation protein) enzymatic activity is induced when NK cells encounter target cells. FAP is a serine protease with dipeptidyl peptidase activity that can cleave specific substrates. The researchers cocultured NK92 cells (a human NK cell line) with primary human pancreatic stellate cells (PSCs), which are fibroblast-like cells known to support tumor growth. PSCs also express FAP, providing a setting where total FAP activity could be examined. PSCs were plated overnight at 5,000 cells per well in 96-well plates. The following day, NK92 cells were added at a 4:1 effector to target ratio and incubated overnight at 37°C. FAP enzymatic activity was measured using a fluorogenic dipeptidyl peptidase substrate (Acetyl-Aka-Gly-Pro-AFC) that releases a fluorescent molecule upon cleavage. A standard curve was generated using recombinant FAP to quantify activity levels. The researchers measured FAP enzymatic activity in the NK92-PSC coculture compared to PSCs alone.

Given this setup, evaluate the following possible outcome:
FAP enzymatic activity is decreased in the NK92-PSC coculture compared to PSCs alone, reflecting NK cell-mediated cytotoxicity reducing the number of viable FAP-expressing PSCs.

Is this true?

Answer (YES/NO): NO